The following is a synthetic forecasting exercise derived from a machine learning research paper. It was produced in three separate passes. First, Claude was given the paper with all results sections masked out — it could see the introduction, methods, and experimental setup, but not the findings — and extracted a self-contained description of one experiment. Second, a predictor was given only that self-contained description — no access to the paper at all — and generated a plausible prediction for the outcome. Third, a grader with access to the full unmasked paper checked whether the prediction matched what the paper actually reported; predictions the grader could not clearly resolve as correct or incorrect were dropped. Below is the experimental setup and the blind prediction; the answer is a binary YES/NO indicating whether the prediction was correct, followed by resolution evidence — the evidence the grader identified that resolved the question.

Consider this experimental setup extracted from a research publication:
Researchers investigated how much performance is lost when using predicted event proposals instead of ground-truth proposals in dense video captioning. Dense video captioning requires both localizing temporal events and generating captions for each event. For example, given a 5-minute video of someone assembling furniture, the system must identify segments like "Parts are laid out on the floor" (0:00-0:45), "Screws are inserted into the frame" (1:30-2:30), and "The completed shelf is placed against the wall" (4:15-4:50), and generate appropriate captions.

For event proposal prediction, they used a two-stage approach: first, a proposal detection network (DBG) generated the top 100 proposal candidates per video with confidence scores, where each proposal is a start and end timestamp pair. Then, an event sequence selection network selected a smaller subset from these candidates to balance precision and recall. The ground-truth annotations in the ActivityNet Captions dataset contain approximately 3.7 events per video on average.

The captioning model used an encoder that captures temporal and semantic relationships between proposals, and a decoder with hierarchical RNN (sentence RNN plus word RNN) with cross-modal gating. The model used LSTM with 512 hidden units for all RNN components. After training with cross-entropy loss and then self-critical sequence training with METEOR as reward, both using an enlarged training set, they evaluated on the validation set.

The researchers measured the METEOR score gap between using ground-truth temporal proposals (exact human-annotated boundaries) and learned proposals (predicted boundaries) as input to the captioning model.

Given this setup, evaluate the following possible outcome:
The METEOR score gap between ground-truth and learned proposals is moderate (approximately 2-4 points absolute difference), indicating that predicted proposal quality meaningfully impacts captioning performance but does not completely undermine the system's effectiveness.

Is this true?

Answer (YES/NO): NO